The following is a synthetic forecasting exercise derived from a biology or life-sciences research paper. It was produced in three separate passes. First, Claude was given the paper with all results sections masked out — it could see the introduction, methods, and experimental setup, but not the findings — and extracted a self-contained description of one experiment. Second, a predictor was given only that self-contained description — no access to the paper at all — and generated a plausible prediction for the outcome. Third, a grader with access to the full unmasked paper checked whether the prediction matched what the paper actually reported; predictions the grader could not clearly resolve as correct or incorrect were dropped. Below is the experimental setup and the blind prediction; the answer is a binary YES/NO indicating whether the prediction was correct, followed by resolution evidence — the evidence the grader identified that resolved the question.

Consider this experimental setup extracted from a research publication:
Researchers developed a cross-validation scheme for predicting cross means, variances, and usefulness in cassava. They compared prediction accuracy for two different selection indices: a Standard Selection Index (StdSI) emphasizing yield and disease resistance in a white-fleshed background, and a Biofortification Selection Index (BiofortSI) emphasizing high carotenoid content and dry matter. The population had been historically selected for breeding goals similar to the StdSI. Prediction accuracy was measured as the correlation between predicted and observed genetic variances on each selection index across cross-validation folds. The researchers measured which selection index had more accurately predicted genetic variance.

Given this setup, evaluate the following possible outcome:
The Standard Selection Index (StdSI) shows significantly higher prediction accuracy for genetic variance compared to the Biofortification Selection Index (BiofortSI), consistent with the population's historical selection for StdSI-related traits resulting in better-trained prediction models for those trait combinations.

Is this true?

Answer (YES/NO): YES